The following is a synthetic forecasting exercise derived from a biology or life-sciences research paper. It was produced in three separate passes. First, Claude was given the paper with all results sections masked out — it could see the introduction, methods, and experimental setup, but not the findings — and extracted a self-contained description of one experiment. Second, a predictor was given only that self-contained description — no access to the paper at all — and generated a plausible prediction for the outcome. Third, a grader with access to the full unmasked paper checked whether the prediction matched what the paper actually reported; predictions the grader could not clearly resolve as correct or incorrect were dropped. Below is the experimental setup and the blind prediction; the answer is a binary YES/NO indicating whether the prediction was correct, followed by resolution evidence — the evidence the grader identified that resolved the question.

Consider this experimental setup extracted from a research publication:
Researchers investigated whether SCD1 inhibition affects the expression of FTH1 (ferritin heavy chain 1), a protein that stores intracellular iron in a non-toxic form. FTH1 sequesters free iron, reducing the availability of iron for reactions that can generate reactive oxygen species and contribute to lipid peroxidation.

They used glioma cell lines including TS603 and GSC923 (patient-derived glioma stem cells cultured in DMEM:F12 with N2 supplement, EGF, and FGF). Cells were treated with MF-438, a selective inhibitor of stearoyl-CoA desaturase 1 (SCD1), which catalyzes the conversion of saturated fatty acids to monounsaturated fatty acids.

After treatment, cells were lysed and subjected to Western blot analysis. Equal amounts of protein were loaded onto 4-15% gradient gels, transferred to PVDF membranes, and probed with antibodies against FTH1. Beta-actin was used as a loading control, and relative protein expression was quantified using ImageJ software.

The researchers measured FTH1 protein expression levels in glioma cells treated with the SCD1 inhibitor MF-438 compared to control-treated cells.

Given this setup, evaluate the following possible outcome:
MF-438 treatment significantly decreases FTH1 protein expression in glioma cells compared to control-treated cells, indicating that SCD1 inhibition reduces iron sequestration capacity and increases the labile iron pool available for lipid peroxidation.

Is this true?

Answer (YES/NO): NO